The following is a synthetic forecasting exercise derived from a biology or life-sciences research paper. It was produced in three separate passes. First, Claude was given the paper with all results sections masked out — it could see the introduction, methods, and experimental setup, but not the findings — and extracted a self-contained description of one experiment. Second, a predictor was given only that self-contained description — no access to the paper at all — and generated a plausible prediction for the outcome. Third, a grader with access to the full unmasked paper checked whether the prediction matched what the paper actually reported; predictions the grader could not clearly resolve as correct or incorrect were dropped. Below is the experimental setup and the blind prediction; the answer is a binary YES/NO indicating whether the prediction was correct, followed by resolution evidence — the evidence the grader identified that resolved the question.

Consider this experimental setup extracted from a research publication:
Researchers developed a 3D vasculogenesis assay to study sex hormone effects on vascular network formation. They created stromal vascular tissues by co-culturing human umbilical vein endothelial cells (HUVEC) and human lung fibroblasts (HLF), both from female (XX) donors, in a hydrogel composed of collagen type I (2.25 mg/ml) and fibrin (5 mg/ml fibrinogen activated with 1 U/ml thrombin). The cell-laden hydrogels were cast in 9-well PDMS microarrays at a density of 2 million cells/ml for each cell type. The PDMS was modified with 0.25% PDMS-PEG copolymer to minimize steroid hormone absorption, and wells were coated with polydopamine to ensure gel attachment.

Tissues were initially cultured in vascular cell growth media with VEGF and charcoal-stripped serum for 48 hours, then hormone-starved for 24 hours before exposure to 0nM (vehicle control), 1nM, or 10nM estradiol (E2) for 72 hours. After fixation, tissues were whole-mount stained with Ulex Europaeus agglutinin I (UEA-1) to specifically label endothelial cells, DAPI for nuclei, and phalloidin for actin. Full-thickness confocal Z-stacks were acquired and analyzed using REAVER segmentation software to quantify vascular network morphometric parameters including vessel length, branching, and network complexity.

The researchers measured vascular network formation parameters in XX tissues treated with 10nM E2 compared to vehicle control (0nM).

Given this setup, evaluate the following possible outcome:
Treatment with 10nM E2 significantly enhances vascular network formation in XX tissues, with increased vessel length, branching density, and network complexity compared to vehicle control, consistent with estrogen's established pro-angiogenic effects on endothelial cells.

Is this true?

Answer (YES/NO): YES